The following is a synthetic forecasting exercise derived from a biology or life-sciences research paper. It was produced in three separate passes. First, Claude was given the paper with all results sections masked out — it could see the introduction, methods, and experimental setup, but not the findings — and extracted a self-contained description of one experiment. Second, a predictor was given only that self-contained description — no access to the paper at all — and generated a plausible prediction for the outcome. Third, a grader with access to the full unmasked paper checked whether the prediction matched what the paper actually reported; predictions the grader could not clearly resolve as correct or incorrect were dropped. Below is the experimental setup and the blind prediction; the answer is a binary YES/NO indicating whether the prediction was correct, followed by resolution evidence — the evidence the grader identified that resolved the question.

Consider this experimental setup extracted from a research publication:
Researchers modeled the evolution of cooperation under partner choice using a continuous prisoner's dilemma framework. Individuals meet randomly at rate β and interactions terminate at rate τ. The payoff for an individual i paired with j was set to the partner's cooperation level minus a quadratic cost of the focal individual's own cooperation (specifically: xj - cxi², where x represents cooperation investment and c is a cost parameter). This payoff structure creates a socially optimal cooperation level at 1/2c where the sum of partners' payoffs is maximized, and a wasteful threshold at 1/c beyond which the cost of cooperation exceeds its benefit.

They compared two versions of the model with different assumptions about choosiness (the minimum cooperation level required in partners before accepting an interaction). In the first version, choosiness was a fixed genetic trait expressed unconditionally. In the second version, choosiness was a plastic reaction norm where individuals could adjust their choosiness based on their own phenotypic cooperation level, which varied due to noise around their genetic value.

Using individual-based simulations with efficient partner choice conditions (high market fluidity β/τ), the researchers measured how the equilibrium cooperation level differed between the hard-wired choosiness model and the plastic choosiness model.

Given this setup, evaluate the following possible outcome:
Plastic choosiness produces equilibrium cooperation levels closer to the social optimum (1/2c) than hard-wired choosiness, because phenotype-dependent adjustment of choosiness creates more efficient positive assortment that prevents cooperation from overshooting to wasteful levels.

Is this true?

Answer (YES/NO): YES